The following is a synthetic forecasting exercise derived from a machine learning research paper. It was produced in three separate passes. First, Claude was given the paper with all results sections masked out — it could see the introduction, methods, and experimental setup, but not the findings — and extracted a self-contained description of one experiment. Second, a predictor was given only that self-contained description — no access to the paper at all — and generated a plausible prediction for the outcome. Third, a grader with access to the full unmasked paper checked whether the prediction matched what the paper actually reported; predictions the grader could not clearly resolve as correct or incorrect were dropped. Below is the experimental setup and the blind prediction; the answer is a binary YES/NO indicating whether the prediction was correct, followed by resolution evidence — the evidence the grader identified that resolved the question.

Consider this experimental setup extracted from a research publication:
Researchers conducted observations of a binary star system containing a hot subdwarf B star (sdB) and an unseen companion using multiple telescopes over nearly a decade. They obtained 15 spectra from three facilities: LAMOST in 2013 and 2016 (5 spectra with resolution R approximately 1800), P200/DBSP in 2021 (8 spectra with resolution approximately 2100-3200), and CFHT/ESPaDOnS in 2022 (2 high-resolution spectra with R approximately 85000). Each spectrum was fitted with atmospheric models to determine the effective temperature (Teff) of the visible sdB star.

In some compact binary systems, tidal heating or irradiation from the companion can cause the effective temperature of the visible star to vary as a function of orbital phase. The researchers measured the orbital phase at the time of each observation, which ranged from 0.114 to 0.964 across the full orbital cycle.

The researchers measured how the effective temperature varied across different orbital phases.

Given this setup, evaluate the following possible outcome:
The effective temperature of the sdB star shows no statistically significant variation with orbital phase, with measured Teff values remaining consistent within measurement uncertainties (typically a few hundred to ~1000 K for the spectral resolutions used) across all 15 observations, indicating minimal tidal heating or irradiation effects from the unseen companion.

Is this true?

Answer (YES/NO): YES